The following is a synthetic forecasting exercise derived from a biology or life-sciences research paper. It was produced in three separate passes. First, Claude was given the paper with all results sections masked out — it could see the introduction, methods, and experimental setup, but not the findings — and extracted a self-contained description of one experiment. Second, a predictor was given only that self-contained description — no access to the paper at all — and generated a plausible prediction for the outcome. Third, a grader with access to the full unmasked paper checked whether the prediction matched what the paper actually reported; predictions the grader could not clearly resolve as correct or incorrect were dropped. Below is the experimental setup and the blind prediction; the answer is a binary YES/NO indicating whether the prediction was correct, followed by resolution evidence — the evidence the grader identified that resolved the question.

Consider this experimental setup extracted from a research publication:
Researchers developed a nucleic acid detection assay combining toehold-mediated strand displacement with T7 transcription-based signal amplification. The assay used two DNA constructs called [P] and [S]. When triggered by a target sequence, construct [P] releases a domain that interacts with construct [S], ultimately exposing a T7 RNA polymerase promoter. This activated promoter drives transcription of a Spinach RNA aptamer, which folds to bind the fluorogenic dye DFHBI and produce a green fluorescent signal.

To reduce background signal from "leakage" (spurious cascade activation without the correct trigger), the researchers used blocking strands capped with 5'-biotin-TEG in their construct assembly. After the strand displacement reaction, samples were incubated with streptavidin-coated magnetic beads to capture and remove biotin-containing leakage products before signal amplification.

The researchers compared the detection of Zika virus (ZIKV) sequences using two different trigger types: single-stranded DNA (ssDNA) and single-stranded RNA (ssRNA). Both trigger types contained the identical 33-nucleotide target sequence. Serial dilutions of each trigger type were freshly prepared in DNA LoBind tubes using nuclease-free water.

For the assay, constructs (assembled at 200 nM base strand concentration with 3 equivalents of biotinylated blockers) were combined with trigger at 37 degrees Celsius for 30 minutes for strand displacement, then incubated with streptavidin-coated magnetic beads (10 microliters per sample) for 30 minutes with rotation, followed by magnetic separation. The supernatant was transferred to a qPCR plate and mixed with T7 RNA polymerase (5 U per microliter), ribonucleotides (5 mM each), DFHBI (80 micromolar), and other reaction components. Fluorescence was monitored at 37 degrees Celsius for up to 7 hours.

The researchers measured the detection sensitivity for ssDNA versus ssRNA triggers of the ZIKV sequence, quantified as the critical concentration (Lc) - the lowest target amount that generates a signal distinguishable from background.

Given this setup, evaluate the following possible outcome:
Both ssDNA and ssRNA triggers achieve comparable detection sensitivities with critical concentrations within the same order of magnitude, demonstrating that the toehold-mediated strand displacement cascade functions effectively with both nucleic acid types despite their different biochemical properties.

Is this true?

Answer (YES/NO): YES